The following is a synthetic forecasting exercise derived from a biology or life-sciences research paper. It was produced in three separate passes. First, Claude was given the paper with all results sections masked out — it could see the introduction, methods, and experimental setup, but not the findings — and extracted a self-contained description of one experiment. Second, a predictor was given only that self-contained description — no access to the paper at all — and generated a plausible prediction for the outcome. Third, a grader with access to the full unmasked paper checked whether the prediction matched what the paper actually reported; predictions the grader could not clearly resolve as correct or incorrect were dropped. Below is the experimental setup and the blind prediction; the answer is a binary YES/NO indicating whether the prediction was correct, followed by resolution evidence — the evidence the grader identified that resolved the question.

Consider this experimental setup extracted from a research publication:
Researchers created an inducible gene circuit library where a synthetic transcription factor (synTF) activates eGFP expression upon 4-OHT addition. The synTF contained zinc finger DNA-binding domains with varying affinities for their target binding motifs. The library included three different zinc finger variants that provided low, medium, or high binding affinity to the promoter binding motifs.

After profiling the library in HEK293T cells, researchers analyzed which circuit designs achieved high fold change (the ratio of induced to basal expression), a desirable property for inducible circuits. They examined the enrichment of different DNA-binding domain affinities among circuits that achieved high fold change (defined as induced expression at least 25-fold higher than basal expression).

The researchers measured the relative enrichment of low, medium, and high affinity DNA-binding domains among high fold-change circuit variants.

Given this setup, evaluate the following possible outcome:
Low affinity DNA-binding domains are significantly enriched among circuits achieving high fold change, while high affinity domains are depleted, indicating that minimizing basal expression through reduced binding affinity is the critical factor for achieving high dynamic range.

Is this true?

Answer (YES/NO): NO